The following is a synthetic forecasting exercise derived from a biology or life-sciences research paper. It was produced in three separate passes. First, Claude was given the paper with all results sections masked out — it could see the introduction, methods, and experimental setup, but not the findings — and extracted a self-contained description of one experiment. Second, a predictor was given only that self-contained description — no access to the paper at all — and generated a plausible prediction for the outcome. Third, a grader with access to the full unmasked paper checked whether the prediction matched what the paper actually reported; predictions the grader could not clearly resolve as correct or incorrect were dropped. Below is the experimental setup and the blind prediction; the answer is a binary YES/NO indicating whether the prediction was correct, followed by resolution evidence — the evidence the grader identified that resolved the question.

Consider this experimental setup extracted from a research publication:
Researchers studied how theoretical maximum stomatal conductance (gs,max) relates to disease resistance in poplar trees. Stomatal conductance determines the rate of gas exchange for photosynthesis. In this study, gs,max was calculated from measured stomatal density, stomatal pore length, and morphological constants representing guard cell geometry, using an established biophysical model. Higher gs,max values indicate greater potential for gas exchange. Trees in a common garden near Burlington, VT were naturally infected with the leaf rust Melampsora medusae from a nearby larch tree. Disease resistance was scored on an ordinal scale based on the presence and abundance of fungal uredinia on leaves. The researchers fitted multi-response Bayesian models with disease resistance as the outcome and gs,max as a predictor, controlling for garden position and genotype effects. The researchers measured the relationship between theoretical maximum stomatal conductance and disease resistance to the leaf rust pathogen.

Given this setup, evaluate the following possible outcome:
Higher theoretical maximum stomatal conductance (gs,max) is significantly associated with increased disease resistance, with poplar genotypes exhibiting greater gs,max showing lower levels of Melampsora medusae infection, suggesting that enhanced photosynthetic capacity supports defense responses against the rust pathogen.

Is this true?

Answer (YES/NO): NO